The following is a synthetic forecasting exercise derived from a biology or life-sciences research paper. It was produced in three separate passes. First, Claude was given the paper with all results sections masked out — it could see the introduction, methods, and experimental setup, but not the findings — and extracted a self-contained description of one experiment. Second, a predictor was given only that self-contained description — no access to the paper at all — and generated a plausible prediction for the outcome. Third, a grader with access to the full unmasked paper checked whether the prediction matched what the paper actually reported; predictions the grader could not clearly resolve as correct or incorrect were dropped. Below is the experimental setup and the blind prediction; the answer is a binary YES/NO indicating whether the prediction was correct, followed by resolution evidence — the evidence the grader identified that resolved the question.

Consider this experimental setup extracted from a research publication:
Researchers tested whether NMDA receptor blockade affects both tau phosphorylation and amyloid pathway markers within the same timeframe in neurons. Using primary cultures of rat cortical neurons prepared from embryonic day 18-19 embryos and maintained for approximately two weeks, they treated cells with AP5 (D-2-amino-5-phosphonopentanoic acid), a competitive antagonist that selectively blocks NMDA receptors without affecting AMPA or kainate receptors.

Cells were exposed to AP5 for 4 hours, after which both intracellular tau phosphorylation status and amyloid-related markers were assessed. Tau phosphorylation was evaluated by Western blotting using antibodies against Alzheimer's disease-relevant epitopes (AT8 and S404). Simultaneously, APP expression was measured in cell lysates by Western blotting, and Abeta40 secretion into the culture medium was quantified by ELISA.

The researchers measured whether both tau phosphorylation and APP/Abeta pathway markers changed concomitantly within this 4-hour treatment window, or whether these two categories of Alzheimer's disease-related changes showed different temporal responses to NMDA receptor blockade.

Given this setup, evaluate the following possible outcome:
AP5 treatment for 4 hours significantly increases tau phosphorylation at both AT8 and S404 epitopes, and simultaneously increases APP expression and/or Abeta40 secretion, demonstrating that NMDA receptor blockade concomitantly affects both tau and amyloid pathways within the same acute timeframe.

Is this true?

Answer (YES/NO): YES